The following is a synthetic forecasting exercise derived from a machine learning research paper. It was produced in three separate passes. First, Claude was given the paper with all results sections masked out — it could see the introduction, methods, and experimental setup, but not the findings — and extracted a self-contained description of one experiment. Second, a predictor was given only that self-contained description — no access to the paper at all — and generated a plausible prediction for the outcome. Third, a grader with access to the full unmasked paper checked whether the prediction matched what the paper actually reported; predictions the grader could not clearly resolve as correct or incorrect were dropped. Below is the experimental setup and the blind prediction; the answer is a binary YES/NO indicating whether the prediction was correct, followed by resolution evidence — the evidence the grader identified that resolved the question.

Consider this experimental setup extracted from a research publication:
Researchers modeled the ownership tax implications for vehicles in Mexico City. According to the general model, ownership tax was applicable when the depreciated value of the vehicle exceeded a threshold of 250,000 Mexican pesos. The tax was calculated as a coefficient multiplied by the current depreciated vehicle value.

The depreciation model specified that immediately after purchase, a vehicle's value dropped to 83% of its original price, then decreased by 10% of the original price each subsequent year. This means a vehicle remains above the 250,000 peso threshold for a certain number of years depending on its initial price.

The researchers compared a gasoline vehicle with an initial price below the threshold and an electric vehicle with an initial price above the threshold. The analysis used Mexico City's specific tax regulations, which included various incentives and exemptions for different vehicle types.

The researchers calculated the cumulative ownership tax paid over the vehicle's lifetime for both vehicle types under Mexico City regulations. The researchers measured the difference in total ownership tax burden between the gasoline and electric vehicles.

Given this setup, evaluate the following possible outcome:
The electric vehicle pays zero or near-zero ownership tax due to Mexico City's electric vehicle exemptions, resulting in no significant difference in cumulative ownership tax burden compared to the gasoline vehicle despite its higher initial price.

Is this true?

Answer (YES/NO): YES